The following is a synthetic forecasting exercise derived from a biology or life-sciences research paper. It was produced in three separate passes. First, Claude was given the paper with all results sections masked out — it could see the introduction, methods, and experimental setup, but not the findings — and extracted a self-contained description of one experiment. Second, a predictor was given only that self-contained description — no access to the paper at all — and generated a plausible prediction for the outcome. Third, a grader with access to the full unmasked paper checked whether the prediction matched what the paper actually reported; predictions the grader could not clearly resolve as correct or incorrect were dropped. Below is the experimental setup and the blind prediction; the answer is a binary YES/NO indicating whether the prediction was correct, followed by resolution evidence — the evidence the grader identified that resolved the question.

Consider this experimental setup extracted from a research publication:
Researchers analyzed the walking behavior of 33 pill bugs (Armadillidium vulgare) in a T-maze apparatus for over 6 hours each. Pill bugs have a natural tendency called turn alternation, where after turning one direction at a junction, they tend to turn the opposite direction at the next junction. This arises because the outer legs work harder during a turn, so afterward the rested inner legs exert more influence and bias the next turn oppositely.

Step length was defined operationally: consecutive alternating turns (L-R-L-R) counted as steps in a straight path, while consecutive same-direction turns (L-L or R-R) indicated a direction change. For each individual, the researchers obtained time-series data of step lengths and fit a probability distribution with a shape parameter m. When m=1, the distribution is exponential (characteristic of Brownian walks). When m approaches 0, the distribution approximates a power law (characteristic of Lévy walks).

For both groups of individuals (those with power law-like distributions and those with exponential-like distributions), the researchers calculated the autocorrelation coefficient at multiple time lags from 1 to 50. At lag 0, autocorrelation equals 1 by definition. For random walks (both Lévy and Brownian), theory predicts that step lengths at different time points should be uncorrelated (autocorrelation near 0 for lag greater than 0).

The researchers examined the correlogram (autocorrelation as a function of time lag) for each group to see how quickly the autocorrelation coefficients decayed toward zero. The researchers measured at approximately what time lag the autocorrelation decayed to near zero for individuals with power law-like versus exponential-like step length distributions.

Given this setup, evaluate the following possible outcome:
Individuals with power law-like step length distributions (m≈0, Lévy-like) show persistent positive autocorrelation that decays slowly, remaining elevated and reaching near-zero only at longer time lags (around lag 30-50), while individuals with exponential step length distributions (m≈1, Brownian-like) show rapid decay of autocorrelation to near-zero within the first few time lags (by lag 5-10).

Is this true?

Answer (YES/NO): NO